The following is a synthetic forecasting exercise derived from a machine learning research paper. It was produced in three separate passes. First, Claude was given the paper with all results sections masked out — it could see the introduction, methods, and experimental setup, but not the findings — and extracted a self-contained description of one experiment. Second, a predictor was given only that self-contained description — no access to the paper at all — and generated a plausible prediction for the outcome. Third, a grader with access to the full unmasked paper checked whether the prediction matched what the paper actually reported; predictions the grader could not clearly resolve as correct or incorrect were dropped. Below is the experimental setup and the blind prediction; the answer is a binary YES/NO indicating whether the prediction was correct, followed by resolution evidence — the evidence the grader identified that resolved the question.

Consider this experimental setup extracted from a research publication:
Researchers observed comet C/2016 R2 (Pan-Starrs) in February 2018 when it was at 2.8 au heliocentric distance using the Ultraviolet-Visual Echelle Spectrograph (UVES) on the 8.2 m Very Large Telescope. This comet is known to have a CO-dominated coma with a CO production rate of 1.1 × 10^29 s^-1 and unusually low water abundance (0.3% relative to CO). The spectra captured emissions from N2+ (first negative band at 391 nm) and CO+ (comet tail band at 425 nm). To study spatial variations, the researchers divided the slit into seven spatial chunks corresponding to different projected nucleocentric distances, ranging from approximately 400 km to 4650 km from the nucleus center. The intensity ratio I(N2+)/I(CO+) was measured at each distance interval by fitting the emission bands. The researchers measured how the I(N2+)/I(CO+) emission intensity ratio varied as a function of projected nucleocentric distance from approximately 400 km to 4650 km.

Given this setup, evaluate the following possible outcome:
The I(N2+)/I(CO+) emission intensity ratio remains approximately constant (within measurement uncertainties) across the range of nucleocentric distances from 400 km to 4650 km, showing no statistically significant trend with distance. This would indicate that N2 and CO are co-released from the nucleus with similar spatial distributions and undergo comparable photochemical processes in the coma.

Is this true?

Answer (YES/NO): YES